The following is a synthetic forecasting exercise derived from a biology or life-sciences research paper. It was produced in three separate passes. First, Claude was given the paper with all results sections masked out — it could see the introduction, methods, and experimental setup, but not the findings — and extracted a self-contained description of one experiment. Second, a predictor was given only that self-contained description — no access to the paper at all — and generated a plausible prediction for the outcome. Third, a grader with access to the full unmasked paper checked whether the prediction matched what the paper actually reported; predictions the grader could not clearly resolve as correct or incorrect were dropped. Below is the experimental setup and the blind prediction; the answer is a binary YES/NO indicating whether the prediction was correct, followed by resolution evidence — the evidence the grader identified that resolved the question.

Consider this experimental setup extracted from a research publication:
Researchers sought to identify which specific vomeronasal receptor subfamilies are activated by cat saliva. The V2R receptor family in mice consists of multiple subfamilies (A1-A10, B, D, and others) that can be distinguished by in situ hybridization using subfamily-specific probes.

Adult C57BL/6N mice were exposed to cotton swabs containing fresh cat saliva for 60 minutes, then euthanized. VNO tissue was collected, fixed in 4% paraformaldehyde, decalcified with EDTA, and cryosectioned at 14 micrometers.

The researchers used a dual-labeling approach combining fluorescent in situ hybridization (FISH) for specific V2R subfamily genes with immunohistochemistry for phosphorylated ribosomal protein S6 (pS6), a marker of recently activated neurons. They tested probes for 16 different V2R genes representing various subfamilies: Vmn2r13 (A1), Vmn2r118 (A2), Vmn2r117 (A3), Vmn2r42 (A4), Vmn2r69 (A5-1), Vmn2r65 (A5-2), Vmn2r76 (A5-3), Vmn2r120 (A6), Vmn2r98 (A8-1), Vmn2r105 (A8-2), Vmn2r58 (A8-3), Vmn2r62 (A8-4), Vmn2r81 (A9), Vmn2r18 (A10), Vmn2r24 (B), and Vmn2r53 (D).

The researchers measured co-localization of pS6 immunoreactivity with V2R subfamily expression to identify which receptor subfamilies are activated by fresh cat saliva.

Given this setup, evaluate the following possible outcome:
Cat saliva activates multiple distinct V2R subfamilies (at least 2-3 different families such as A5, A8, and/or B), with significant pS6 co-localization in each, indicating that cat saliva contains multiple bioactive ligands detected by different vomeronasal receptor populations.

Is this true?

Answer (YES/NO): NO